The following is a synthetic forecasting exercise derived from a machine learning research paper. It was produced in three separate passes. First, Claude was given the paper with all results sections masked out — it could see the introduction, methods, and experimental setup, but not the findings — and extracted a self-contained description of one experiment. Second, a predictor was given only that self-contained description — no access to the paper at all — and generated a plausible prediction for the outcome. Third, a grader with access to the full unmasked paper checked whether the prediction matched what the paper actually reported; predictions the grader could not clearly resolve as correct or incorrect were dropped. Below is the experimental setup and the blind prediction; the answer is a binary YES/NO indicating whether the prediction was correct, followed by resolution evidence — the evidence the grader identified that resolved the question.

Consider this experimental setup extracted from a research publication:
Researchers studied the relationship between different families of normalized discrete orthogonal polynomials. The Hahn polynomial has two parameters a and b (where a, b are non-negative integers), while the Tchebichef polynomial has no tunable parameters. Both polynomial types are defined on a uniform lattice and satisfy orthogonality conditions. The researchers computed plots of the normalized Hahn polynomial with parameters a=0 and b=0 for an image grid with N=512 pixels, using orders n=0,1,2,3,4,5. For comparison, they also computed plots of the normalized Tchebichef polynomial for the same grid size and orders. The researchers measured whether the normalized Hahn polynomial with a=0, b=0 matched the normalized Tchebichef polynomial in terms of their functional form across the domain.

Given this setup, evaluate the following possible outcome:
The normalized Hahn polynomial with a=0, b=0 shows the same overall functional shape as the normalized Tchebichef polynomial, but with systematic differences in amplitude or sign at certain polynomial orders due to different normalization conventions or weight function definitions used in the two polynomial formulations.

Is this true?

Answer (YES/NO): NO